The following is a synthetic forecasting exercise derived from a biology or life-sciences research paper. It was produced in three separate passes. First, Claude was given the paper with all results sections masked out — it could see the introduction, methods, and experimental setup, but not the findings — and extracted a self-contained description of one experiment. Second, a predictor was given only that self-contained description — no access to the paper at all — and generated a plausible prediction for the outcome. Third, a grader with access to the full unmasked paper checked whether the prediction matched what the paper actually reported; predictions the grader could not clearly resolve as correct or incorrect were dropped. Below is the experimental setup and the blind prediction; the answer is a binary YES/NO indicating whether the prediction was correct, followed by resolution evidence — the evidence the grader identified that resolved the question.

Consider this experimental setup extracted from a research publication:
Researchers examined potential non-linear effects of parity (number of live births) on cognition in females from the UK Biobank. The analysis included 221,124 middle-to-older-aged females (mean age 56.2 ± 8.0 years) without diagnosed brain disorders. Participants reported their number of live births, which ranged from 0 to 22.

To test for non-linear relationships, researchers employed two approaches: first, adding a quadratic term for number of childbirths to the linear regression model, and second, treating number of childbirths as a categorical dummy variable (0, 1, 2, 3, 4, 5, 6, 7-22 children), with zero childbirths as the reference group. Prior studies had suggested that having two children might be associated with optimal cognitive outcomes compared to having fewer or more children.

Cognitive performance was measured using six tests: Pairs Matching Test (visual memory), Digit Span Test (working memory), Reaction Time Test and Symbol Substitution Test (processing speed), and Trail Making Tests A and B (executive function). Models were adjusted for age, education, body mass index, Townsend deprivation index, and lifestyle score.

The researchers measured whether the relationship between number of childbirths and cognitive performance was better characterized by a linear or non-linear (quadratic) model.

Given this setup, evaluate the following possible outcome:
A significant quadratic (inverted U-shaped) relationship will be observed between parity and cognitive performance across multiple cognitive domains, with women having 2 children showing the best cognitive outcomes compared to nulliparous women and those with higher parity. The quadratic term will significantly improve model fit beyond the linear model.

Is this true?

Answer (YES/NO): NO